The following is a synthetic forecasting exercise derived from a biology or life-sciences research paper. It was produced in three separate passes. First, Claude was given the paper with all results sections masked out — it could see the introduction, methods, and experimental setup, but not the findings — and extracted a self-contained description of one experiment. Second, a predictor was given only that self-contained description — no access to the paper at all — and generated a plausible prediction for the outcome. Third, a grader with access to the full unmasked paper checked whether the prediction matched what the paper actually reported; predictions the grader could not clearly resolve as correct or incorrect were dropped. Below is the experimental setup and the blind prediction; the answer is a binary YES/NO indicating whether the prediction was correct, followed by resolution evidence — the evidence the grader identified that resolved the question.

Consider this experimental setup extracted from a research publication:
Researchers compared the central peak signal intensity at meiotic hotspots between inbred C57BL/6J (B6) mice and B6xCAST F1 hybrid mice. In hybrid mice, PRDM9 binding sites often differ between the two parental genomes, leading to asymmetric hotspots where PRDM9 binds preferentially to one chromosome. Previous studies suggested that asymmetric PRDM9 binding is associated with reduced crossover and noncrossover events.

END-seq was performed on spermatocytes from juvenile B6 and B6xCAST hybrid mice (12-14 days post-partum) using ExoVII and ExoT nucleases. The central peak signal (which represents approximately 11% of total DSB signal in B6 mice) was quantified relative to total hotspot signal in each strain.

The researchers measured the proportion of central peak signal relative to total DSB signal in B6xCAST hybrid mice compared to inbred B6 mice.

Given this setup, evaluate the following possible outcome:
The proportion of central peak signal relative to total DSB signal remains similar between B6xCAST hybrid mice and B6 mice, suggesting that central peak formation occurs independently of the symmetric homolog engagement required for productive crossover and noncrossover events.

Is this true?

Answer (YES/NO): NO